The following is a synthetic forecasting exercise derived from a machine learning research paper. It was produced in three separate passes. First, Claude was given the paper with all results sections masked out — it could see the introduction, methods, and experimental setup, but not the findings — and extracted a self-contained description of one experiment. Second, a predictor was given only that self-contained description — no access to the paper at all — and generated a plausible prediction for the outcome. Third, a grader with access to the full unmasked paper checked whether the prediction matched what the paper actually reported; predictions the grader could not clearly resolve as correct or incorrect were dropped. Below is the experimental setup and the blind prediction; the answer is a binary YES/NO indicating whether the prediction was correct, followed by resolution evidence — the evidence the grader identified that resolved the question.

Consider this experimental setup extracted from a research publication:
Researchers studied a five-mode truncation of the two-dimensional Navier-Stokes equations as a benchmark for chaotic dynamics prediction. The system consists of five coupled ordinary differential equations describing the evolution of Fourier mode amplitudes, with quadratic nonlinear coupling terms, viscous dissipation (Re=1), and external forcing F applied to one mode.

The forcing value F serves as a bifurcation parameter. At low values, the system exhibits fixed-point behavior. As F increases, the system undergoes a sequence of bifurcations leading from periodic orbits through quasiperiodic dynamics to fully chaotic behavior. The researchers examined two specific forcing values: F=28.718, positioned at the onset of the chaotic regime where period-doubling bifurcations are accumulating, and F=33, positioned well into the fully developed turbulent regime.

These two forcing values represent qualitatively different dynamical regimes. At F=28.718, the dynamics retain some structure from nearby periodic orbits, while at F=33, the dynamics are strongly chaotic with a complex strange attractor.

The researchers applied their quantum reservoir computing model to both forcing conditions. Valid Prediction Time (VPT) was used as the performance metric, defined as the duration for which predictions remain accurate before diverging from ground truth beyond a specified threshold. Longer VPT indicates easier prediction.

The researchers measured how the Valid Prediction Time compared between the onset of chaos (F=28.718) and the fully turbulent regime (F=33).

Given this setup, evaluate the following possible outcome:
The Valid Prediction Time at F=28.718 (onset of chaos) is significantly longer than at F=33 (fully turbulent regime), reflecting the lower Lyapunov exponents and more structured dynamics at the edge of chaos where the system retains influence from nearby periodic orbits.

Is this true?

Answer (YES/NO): YES